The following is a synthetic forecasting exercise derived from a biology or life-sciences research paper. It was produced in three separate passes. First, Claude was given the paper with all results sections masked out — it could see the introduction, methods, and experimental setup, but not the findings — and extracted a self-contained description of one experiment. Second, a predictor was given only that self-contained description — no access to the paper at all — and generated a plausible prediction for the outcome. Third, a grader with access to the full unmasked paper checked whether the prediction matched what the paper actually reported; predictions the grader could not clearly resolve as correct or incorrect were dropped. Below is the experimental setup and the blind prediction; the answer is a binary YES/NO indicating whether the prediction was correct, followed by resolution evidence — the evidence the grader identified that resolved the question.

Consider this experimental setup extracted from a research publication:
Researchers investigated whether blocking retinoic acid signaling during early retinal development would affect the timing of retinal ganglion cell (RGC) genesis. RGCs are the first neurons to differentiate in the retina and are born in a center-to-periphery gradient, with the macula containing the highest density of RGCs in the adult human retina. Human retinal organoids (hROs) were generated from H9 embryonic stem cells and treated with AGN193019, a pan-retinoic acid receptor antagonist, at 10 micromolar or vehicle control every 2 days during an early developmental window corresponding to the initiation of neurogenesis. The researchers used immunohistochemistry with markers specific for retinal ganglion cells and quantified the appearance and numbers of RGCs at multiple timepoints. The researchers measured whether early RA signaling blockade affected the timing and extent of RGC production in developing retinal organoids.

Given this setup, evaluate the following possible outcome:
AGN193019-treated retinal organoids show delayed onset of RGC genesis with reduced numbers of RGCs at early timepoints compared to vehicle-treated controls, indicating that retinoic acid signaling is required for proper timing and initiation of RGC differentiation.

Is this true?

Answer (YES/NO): NO